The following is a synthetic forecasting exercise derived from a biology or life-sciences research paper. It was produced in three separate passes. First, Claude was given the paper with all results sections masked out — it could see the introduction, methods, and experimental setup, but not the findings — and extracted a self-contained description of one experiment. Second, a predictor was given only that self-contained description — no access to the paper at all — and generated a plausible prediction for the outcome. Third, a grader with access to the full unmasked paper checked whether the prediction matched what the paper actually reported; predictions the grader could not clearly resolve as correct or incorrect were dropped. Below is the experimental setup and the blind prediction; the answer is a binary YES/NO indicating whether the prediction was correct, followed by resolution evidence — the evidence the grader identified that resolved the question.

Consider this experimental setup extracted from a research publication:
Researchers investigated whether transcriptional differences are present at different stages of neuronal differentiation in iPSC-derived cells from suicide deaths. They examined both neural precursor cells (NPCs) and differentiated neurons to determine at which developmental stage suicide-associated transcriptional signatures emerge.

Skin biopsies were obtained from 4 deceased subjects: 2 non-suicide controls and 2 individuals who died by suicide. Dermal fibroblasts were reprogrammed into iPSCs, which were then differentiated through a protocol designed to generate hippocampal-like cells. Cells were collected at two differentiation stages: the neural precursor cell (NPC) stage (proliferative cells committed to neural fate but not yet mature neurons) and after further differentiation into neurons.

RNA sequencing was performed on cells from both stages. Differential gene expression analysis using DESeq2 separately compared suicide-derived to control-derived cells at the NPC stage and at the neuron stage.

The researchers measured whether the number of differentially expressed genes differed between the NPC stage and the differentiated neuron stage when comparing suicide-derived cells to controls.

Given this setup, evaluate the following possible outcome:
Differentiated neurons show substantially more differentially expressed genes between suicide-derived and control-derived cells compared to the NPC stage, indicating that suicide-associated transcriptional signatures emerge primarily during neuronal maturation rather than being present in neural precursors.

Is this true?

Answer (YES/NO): NO